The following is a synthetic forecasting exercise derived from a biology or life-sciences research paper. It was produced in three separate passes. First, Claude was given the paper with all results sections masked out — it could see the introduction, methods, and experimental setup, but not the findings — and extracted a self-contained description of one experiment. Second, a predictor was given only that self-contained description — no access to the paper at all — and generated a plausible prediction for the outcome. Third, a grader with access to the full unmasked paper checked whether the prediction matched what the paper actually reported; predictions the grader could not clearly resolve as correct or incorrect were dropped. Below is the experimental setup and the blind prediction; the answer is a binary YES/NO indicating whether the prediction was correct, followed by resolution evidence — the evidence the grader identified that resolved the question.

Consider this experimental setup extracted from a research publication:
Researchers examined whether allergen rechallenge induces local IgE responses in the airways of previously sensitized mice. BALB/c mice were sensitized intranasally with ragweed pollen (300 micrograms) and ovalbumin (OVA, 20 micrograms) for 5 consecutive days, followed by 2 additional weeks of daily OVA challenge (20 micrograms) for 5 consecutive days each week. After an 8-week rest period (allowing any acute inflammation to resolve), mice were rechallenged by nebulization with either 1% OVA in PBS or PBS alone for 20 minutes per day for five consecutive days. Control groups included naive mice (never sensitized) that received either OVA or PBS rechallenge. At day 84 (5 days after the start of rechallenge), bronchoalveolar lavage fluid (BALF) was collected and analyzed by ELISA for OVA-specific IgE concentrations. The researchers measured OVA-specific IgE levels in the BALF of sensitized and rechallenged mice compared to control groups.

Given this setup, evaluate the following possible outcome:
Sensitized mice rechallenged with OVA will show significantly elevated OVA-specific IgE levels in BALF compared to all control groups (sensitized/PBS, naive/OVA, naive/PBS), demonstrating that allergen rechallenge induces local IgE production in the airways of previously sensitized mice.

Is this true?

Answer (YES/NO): YES